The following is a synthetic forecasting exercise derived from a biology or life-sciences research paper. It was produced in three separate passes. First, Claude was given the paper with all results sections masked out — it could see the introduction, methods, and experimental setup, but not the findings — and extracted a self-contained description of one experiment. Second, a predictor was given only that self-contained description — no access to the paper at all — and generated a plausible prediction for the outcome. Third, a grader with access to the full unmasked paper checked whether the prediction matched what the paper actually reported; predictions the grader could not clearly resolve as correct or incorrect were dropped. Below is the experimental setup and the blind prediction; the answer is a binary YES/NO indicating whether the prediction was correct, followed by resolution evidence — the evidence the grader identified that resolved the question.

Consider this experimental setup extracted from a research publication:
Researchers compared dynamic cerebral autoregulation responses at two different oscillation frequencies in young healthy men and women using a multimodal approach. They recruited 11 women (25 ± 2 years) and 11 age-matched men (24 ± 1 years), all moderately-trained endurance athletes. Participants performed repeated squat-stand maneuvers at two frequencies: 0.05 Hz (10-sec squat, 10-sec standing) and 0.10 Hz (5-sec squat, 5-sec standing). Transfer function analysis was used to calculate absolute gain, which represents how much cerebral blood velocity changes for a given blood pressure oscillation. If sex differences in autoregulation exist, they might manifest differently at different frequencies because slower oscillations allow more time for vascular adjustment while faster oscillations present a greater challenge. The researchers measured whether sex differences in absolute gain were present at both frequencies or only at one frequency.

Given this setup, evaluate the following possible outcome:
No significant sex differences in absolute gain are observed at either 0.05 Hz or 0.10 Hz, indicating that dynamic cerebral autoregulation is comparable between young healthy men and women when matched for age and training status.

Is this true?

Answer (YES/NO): NO